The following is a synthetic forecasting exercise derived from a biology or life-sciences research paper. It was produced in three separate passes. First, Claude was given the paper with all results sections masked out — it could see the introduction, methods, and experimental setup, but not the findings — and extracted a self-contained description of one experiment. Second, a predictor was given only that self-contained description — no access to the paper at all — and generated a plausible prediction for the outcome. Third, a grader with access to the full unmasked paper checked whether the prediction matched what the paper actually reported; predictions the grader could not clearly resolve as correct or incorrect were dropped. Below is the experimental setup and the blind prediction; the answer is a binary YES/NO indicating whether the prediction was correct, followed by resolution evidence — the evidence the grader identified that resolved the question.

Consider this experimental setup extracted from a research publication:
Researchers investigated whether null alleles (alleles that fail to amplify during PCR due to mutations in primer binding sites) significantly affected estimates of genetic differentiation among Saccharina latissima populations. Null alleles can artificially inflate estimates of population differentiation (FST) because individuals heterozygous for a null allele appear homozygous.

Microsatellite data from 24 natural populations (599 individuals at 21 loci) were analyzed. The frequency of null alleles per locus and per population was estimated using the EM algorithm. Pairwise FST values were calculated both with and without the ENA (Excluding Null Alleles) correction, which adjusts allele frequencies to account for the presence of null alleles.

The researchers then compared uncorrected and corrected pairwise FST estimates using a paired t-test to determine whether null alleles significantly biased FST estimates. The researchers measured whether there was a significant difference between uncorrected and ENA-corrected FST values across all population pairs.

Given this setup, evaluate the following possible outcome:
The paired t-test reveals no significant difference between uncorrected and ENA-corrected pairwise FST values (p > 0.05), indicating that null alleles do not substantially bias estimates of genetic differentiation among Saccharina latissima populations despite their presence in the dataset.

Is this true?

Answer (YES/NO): NO